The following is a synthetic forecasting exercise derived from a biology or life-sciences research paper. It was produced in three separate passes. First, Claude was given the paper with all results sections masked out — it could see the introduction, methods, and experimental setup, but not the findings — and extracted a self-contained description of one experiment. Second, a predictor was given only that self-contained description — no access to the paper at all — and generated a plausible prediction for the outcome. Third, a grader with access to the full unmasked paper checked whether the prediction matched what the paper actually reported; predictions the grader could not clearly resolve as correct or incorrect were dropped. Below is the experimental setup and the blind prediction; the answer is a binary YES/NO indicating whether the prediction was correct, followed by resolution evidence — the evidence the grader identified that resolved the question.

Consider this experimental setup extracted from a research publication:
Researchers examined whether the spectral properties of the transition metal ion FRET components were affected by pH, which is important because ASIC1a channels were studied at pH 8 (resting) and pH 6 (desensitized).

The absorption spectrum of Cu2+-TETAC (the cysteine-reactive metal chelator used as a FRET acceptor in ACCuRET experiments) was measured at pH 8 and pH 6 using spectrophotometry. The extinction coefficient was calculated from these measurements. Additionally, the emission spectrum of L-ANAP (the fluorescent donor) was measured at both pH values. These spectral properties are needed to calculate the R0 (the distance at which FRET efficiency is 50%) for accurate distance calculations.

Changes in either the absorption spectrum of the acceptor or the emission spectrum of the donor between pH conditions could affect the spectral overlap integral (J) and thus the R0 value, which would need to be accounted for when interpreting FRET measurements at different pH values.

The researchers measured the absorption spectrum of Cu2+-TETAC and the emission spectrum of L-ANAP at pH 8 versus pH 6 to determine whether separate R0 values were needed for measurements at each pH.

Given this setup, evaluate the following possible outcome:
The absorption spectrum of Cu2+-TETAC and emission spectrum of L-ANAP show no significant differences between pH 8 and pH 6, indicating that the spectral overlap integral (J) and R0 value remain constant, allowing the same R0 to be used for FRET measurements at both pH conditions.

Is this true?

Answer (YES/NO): NO